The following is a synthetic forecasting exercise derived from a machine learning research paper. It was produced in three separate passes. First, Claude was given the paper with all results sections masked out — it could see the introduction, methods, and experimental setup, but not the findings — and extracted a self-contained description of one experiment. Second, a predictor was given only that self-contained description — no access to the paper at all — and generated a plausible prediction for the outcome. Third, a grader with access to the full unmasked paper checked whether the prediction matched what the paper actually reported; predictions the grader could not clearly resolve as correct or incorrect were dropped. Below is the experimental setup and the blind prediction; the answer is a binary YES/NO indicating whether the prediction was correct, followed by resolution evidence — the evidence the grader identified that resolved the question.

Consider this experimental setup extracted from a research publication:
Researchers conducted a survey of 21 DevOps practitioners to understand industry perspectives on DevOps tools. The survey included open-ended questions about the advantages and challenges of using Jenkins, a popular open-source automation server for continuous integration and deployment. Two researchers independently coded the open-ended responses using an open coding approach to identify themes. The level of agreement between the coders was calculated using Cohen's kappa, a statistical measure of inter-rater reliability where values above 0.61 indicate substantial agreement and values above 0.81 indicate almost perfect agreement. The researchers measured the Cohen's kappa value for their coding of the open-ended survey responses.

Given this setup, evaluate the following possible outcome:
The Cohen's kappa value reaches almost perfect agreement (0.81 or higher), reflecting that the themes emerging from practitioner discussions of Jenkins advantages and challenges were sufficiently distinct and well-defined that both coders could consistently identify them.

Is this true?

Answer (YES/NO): NO